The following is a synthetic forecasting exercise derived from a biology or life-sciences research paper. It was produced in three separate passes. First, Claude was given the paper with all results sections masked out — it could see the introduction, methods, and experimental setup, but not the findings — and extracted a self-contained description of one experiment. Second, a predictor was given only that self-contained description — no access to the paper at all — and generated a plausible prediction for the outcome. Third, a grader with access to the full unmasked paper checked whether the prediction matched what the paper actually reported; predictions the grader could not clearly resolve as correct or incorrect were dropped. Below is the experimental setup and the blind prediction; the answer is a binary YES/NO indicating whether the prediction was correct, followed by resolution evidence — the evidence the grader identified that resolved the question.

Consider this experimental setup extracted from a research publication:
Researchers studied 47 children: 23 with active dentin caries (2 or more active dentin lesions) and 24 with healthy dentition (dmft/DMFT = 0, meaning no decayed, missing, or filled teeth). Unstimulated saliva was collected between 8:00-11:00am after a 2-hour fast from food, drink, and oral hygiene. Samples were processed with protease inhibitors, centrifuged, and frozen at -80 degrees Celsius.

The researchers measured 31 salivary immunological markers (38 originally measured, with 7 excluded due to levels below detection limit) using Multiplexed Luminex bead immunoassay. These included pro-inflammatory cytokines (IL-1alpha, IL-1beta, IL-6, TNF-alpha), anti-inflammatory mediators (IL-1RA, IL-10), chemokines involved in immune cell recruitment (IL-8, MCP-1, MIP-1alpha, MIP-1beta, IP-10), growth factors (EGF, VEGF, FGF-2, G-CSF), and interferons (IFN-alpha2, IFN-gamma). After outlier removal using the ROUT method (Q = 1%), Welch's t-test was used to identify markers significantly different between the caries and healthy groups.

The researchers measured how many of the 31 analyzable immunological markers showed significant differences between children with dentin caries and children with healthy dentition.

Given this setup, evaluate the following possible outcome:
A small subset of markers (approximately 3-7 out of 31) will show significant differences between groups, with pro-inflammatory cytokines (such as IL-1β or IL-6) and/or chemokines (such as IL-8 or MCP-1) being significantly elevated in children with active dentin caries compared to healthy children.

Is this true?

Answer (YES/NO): NO